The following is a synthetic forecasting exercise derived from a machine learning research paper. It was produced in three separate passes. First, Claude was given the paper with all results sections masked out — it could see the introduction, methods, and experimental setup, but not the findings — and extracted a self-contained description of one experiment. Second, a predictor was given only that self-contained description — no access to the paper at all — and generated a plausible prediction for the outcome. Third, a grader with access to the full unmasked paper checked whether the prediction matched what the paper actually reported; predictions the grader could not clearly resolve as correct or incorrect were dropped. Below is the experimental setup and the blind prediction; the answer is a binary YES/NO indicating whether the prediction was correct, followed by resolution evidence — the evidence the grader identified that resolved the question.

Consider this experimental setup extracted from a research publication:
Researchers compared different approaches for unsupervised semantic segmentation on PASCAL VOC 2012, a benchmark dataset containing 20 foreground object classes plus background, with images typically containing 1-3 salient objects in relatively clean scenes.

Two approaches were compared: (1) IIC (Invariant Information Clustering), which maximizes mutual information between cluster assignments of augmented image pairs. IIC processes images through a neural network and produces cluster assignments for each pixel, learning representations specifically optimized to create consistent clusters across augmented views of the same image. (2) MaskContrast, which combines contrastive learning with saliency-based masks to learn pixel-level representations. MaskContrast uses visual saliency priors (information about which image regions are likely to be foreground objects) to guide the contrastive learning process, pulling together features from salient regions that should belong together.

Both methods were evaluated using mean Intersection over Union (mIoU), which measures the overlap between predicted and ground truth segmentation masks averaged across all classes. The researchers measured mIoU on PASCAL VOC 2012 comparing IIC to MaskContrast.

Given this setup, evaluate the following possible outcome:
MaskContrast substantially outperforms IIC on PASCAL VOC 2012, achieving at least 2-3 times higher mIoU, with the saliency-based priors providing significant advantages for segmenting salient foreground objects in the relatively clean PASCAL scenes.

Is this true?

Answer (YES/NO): YES